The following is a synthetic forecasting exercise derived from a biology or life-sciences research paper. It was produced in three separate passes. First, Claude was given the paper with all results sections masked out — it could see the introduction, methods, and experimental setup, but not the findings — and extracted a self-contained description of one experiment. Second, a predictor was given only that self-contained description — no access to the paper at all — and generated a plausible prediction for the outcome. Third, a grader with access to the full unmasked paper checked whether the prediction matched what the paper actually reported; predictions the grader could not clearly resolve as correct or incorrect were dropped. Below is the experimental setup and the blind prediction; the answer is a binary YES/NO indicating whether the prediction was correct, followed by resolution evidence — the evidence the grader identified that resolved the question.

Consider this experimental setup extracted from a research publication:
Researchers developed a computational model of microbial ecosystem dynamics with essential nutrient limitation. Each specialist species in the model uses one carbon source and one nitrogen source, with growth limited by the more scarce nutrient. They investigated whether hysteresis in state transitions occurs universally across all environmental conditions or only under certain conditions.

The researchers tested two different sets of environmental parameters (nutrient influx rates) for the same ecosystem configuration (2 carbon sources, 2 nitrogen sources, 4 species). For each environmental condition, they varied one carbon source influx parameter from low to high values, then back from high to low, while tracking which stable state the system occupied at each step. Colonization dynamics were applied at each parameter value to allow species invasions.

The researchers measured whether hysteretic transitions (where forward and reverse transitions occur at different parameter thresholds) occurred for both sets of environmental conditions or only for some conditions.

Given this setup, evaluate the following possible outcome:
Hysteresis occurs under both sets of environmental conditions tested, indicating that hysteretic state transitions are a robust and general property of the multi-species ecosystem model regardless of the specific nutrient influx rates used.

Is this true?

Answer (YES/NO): NO